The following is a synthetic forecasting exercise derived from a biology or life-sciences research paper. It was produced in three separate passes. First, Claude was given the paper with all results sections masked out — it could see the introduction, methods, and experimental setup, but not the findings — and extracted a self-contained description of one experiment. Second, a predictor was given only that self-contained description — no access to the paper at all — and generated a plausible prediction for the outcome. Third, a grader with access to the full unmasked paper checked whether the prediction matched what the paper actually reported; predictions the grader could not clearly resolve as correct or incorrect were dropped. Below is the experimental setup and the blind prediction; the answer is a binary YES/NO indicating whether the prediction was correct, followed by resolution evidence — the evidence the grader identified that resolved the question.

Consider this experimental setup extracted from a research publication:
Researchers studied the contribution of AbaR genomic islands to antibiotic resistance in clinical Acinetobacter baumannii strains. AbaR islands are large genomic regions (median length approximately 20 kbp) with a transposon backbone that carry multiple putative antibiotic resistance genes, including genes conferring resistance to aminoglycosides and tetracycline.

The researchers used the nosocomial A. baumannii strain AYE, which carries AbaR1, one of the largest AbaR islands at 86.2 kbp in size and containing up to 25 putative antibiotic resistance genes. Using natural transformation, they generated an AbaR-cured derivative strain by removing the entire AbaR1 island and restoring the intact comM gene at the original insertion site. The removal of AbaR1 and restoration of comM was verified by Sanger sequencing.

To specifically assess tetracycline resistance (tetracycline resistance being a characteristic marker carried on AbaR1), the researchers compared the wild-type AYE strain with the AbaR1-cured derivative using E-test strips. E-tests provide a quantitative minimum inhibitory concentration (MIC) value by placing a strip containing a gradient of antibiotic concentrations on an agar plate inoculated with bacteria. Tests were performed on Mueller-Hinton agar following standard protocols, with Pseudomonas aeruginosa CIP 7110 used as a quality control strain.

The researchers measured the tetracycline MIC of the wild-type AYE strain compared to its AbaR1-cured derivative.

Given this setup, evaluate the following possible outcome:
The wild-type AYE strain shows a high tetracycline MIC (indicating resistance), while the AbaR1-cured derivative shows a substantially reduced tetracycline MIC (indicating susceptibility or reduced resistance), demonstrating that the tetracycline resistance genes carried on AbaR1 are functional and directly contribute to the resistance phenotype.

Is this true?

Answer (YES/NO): YES